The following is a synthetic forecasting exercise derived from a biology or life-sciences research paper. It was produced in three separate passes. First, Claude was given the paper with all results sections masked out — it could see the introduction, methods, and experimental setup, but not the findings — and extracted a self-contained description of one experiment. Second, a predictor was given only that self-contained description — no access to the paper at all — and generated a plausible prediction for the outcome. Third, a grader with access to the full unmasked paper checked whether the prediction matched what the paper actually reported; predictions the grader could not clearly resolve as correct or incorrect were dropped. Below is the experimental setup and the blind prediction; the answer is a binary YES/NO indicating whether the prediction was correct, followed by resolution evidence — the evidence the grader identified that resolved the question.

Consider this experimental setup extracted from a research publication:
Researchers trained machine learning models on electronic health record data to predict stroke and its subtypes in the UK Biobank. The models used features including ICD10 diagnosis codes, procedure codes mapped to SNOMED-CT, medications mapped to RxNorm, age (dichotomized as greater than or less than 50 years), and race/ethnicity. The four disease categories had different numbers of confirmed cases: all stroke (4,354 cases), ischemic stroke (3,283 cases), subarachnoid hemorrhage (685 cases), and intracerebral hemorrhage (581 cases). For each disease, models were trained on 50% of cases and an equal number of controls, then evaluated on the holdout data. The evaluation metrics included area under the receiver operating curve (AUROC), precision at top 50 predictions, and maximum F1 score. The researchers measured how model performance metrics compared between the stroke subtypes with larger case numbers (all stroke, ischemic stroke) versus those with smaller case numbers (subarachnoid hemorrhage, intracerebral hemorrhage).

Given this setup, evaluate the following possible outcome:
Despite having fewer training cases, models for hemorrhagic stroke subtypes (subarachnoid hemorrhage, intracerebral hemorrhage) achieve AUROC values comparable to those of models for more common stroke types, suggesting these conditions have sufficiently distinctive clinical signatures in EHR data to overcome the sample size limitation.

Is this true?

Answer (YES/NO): YES